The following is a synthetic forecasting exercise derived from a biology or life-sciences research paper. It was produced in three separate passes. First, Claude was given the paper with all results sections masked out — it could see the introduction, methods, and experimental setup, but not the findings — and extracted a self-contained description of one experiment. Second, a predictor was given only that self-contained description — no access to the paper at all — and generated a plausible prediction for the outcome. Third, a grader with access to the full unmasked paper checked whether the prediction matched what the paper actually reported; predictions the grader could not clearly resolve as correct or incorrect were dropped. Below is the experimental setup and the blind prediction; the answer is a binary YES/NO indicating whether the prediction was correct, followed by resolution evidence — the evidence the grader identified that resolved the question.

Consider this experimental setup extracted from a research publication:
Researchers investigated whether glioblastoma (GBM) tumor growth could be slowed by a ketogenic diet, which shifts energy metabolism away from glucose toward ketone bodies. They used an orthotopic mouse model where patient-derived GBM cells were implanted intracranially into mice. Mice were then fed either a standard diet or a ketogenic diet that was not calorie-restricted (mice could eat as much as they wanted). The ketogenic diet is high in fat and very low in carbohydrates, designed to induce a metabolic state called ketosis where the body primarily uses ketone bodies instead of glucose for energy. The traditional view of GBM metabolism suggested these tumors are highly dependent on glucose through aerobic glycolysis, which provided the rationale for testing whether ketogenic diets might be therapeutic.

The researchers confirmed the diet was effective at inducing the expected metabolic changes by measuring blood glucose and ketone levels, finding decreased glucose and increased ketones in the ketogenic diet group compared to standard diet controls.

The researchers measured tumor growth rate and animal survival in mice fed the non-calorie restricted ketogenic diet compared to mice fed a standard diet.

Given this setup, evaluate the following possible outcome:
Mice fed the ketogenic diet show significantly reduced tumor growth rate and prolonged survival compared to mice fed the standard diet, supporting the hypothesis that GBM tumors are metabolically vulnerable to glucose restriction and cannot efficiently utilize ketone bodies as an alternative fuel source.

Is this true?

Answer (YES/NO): NO